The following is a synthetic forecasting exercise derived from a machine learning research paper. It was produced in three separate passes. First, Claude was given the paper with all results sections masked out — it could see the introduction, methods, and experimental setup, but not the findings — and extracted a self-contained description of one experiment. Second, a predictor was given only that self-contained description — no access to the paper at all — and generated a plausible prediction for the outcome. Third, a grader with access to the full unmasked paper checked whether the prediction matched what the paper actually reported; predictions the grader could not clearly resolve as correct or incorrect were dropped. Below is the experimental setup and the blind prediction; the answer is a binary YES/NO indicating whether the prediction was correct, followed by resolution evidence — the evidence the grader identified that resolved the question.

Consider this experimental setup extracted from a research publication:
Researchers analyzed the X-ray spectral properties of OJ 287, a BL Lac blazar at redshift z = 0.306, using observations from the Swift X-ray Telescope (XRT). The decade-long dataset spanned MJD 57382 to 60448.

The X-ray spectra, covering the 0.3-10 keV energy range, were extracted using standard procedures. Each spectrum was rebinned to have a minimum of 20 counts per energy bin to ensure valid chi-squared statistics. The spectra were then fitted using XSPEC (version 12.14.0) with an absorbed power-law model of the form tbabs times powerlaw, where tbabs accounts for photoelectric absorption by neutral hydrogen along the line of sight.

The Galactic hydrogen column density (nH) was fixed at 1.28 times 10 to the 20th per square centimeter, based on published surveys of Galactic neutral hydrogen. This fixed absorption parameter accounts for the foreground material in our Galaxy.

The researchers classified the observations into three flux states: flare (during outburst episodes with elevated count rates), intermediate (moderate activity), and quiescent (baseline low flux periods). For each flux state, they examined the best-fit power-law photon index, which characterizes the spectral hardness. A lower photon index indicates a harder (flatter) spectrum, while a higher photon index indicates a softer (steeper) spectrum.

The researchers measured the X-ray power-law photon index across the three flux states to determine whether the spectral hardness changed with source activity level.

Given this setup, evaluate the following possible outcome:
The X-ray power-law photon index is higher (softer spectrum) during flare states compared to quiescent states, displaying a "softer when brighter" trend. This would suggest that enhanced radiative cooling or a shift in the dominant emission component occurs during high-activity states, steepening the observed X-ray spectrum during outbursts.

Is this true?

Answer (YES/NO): YES